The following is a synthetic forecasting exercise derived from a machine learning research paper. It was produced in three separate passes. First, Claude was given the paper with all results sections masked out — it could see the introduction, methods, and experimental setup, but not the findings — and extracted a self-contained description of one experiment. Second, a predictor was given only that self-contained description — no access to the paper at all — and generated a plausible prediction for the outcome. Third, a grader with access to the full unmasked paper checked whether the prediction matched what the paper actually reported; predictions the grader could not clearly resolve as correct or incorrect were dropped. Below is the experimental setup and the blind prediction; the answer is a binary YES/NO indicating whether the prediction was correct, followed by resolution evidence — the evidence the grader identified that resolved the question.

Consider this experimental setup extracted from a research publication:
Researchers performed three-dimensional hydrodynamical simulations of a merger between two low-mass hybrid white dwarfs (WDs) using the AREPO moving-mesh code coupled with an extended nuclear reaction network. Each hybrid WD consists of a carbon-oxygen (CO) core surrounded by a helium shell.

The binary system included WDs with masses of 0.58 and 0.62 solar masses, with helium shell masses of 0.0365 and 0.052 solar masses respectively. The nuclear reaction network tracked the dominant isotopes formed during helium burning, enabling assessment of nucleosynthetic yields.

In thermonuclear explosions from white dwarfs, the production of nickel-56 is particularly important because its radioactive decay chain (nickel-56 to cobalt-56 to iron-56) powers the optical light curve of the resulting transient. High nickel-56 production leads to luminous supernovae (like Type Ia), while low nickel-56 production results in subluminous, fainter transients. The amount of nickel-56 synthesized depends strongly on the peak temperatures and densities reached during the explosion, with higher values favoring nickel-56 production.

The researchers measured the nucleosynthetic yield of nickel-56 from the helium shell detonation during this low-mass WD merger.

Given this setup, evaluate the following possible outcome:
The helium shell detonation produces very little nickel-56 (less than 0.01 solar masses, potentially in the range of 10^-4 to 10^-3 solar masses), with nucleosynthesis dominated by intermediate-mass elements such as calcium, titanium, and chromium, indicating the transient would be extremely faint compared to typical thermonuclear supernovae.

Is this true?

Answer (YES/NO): YES